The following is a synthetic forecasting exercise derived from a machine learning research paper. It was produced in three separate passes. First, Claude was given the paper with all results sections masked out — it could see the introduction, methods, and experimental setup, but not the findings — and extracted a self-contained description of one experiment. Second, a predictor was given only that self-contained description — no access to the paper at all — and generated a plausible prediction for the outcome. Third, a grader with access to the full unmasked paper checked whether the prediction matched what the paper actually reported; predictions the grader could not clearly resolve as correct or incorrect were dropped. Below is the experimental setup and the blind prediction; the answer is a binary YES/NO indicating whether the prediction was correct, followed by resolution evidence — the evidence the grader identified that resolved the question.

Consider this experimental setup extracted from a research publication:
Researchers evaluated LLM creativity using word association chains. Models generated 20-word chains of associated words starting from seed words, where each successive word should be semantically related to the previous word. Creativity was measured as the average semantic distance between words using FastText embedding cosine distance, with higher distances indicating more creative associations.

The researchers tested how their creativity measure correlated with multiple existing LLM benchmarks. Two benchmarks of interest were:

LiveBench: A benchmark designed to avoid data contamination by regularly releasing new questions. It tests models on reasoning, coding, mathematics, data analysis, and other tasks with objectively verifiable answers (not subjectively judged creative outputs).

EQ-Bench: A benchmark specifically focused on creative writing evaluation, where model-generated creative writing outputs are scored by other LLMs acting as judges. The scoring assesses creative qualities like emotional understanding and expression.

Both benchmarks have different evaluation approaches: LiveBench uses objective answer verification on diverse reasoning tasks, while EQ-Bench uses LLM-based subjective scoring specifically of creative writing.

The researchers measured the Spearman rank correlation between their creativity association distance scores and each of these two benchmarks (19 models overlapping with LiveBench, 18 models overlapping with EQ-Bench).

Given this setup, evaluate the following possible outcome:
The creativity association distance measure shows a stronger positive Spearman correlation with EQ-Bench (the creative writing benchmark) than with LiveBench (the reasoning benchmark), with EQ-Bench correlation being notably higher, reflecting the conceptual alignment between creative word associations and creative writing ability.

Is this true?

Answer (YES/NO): NO